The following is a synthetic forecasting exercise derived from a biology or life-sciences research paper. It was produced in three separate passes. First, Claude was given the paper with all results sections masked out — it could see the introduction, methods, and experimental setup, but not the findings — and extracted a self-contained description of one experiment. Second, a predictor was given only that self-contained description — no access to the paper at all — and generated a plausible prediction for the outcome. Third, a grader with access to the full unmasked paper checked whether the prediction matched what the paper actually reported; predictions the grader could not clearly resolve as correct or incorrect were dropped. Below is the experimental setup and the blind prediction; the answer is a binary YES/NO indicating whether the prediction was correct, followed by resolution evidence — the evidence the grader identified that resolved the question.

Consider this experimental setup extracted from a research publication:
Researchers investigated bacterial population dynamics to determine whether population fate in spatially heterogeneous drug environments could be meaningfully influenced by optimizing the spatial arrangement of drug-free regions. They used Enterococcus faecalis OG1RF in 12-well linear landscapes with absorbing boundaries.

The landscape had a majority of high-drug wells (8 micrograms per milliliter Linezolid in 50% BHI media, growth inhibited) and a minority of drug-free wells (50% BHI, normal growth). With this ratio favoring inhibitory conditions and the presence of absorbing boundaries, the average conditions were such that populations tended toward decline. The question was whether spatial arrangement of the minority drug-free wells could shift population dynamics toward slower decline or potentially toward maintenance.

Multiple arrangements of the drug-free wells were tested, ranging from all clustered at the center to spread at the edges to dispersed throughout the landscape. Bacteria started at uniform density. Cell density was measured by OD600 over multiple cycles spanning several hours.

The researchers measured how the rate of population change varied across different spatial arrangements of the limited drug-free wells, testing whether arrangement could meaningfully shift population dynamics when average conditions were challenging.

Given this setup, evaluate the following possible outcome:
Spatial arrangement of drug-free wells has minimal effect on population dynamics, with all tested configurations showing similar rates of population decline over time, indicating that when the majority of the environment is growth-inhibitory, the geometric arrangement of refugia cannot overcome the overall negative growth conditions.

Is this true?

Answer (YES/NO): NO